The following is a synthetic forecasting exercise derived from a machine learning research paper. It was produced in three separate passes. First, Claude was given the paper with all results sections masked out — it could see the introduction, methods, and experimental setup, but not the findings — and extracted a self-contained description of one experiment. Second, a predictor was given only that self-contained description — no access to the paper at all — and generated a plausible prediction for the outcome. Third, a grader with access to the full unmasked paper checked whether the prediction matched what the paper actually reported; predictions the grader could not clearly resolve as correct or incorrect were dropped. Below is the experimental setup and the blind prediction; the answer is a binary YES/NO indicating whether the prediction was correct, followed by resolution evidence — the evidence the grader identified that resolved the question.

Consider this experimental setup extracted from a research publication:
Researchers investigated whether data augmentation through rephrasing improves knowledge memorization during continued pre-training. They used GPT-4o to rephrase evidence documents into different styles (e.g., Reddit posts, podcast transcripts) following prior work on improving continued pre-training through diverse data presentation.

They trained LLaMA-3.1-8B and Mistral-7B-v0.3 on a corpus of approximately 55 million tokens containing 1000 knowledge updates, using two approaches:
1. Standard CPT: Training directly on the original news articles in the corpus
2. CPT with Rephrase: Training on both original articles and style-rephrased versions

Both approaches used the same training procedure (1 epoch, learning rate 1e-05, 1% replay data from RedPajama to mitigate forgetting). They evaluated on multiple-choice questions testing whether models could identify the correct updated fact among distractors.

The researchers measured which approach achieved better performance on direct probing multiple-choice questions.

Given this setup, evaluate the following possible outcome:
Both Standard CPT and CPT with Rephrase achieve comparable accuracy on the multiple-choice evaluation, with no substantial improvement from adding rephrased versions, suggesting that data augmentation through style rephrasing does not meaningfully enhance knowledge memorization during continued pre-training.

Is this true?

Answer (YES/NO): NO